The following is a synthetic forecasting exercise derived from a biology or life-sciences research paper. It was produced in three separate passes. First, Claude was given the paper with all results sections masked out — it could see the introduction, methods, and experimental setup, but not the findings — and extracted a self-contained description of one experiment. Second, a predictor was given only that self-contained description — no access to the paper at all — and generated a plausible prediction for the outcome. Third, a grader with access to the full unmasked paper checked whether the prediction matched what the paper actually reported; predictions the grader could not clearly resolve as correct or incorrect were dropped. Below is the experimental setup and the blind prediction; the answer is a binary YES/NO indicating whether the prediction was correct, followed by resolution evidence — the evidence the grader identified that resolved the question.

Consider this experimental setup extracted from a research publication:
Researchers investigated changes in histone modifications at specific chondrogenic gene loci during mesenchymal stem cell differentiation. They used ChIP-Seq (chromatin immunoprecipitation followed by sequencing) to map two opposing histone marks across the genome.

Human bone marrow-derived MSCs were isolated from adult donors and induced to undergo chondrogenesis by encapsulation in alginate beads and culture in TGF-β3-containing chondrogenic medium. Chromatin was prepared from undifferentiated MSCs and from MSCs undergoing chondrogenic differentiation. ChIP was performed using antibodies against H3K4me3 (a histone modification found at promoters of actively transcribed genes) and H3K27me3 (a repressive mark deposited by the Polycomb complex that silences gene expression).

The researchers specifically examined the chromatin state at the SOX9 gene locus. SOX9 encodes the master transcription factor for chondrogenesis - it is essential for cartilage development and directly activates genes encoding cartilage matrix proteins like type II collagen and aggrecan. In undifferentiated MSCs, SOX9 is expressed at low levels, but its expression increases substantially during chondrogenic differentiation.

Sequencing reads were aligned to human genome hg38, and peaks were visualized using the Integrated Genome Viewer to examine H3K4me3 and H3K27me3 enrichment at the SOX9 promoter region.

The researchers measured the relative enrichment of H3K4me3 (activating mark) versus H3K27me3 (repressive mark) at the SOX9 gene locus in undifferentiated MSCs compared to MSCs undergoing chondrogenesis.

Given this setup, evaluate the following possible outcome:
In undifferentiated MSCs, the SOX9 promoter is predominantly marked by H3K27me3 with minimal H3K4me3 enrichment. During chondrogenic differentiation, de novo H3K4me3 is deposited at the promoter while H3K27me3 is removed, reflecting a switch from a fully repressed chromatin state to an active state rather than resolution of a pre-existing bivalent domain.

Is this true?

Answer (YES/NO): NO